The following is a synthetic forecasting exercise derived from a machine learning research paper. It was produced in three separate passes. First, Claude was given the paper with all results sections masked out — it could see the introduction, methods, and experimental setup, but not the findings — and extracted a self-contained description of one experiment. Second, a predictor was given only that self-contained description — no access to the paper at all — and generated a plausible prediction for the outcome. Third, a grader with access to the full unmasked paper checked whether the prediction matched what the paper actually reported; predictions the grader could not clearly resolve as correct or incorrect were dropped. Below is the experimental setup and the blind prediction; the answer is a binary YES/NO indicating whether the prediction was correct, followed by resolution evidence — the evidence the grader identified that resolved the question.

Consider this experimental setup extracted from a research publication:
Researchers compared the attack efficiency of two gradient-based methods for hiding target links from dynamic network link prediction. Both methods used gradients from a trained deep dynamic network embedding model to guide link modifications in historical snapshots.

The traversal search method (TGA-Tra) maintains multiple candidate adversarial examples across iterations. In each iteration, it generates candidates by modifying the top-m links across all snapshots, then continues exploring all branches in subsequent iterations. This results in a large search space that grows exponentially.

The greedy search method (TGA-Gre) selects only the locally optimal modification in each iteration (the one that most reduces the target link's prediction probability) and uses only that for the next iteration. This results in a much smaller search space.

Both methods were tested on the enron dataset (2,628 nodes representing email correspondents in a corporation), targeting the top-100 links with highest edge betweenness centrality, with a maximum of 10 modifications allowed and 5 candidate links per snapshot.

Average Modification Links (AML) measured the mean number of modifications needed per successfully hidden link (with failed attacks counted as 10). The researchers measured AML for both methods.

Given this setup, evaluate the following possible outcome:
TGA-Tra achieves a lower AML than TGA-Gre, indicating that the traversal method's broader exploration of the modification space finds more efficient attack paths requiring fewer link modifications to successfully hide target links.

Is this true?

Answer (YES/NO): YES